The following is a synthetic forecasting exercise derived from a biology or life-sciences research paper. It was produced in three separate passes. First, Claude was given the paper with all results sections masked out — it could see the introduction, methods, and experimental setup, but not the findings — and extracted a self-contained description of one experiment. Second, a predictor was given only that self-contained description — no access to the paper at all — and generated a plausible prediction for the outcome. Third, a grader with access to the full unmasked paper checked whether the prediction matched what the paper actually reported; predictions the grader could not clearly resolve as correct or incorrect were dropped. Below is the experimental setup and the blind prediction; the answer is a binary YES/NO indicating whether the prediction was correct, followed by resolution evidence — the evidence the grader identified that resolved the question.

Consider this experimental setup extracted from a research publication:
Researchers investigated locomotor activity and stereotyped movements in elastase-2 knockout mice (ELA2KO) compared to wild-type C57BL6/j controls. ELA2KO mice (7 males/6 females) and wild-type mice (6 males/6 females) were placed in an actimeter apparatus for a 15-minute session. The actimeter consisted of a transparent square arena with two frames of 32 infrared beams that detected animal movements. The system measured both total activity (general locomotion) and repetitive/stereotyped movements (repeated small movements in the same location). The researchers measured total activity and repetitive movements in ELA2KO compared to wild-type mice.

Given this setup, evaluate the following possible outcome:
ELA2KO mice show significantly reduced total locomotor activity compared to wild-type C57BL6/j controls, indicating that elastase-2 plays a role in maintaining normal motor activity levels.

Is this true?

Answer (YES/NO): YES